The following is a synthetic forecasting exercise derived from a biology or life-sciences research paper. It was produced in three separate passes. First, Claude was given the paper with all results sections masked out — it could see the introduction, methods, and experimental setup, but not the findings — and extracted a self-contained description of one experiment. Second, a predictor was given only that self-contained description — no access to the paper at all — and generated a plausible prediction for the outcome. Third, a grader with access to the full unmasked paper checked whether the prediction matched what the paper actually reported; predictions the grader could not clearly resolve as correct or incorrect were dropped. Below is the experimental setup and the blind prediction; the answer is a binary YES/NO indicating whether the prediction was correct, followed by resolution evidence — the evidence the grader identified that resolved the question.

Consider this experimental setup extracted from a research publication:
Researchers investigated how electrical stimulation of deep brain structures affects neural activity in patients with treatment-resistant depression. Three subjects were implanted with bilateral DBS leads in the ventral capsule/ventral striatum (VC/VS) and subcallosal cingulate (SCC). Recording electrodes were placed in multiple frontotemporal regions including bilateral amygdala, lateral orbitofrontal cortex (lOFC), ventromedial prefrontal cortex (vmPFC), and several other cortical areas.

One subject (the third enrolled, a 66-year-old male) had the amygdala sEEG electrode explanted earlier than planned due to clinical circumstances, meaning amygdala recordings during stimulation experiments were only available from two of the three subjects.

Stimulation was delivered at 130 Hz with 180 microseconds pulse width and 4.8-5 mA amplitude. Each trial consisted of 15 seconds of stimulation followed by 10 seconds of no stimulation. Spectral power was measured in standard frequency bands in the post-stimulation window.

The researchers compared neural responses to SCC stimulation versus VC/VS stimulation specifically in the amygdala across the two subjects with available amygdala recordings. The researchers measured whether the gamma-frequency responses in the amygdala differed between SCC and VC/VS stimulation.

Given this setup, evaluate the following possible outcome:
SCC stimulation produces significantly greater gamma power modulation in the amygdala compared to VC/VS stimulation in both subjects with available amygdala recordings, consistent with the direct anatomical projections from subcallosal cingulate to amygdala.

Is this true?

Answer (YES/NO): NO